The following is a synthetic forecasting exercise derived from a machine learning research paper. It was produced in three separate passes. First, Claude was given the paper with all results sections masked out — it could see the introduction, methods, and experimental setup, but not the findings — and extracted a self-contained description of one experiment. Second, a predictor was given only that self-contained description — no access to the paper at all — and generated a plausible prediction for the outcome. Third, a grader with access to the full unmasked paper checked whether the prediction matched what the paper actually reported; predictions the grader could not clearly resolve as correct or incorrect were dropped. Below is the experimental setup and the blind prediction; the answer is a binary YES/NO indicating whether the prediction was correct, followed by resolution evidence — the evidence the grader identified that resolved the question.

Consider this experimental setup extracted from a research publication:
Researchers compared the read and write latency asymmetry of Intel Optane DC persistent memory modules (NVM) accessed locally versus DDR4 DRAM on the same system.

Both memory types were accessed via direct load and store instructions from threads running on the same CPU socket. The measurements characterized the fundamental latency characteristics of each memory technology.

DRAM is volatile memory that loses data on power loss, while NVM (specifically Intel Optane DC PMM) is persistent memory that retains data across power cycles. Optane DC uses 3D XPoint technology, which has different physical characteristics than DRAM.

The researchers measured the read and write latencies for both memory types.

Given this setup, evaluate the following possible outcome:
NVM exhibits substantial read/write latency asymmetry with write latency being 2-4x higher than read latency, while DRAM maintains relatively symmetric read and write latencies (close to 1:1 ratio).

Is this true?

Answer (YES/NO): NO